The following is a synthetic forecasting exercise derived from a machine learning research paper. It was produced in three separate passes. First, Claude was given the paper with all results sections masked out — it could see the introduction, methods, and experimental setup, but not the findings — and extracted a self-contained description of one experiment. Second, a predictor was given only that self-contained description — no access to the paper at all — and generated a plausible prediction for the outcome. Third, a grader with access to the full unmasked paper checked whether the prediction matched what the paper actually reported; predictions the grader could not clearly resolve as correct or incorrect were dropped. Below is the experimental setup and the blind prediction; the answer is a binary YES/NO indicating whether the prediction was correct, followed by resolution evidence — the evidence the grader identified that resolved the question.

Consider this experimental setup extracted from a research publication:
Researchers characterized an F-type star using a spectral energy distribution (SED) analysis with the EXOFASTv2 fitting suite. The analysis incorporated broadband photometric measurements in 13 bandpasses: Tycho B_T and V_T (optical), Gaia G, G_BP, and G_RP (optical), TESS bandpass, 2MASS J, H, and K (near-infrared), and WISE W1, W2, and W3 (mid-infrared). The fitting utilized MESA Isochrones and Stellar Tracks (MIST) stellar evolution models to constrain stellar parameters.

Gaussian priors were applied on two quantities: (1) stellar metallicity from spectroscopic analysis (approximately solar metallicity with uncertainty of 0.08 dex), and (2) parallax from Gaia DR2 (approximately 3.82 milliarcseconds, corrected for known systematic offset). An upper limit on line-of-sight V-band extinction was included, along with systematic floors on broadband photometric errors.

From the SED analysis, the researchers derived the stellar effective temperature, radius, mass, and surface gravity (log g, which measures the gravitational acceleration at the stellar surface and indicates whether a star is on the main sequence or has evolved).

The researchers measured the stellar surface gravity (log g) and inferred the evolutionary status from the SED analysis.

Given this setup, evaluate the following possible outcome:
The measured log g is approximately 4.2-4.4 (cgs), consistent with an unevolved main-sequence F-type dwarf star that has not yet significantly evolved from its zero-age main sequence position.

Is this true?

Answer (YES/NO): NO